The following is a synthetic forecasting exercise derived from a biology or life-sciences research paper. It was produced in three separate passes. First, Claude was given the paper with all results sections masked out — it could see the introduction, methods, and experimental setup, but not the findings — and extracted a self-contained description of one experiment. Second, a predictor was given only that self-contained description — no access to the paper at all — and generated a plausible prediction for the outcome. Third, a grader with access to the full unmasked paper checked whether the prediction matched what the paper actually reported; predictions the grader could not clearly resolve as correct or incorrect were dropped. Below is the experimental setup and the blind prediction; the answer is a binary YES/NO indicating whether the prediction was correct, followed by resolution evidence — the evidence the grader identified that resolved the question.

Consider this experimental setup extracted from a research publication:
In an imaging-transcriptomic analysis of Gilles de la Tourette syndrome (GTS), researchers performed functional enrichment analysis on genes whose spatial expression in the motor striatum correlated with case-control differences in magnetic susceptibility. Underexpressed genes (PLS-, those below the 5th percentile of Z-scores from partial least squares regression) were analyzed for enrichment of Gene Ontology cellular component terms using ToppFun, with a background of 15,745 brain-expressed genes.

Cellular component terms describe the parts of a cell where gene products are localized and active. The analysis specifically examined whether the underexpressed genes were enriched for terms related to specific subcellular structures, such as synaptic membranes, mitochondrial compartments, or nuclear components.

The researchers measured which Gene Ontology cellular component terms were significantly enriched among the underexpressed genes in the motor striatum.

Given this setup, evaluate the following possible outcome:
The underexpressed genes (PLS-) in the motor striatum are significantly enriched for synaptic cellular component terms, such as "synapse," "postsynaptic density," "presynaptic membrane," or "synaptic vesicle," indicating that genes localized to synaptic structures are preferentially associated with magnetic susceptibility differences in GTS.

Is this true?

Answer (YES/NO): YES